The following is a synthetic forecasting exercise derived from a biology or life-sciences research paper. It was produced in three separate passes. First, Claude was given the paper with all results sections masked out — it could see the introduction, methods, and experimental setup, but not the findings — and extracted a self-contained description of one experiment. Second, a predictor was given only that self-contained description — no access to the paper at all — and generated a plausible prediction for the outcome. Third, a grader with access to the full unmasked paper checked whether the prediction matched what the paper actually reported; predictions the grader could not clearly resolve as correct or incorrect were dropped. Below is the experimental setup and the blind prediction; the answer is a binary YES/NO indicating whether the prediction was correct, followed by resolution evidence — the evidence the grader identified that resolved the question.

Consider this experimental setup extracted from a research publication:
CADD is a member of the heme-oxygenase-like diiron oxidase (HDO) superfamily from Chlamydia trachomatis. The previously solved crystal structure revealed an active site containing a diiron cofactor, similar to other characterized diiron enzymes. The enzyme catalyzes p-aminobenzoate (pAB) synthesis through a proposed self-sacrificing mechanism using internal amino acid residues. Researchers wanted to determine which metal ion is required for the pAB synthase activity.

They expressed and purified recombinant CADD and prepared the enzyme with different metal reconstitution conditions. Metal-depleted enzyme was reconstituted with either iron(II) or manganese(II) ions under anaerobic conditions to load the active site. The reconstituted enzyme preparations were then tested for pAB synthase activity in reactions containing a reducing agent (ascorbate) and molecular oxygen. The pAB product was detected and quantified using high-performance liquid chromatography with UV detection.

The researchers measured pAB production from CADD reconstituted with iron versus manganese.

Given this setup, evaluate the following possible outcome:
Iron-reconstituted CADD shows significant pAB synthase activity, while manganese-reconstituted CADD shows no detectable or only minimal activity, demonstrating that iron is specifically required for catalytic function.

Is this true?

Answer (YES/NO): NO